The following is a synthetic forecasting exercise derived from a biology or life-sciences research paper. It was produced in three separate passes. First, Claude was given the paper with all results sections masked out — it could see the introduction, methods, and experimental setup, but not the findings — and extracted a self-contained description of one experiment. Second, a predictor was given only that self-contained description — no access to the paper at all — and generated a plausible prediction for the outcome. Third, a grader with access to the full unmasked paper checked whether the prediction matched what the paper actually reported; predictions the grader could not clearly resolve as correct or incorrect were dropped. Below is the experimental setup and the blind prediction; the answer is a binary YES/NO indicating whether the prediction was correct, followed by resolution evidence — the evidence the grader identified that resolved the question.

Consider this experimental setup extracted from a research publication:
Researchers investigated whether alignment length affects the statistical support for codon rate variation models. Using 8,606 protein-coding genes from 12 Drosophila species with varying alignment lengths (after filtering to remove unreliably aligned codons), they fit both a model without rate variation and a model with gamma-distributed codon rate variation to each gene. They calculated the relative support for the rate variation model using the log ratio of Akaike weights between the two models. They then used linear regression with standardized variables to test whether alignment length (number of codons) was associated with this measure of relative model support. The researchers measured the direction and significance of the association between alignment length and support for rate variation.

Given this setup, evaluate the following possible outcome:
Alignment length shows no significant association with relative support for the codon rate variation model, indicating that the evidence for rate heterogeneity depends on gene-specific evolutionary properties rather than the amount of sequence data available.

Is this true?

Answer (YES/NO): NO